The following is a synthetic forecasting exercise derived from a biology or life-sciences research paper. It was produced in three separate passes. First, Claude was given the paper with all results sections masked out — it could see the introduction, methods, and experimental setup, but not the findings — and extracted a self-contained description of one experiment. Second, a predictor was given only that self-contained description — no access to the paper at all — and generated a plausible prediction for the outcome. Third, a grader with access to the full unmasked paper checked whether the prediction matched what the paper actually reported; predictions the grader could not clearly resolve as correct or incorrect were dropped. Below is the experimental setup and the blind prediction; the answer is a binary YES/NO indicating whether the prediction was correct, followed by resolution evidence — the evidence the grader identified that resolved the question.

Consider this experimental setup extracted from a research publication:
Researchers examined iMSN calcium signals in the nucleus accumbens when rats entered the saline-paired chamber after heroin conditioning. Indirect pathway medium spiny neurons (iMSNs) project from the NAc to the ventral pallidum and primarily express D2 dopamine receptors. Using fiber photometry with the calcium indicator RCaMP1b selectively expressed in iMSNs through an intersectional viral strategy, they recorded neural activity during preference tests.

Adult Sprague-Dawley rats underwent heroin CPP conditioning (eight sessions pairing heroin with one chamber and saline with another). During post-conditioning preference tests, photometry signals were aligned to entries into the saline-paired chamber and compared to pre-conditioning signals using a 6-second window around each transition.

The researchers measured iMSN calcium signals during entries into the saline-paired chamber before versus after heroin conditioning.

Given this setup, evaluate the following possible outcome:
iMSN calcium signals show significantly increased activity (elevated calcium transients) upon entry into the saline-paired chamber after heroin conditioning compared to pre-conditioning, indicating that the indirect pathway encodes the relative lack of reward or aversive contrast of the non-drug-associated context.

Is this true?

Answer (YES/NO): YES